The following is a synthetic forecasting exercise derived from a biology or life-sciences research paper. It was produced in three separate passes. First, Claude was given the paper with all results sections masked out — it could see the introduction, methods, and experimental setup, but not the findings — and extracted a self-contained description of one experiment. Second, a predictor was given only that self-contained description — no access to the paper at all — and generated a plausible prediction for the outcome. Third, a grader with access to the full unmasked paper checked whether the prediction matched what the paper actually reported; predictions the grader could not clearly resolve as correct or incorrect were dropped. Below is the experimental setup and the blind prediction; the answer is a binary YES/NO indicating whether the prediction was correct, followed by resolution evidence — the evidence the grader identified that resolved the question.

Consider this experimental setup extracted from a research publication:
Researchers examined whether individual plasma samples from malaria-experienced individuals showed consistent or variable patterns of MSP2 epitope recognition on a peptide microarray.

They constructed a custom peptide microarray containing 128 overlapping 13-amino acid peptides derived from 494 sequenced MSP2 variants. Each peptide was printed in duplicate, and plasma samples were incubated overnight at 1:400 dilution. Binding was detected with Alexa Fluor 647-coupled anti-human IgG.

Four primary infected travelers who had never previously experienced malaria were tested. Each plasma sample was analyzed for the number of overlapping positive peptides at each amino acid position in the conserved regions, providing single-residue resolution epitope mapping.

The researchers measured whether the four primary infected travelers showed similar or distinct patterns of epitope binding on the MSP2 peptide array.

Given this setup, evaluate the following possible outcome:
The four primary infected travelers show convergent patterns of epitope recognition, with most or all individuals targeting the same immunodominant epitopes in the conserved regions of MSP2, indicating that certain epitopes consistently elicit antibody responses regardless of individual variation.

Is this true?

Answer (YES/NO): NO